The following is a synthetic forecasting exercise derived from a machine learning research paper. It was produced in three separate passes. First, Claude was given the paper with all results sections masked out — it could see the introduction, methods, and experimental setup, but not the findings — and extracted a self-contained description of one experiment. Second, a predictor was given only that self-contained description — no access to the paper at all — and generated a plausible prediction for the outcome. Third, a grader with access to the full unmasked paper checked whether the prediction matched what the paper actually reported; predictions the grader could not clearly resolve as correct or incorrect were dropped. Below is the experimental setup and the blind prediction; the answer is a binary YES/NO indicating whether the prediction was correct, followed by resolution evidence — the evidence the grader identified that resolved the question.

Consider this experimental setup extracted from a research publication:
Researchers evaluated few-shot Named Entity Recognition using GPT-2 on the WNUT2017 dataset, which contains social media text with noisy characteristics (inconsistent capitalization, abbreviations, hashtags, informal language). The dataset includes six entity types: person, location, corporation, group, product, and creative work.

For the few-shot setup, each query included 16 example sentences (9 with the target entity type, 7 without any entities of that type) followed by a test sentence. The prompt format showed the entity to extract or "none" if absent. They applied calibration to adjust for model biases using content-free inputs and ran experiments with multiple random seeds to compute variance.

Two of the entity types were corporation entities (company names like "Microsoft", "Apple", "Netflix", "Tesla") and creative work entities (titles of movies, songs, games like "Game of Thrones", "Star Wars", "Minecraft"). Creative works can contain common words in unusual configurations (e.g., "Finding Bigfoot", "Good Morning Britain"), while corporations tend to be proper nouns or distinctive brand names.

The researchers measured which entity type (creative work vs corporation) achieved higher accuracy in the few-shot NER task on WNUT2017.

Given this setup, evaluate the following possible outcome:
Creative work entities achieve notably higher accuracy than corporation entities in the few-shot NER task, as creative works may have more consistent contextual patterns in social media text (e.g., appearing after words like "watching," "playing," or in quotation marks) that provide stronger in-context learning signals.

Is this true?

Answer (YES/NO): NO